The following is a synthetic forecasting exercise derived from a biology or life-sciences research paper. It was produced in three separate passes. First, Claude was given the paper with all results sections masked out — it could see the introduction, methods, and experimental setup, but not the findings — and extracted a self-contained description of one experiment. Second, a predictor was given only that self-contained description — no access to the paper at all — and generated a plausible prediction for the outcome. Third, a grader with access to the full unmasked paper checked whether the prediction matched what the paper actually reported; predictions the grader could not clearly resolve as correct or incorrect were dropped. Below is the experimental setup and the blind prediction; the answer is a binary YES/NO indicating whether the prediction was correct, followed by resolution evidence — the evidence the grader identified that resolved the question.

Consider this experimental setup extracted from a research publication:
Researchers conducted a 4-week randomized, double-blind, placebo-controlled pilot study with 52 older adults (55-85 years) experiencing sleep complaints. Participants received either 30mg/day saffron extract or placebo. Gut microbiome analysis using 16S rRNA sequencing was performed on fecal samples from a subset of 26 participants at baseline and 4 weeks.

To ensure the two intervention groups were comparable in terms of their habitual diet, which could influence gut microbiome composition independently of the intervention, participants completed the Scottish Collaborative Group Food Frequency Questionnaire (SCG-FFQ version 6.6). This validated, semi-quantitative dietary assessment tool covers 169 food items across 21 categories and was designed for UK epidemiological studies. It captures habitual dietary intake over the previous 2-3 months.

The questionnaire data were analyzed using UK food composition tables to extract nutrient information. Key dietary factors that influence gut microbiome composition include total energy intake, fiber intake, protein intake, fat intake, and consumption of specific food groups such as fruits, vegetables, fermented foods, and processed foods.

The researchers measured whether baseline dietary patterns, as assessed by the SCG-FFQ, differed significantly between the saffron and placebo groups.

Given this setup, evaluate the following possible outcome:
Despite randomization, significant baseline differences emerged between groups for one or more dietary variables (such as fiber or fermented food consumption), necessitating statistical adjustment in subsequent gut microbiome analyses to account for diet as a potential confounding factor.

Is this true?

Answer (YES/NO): NO